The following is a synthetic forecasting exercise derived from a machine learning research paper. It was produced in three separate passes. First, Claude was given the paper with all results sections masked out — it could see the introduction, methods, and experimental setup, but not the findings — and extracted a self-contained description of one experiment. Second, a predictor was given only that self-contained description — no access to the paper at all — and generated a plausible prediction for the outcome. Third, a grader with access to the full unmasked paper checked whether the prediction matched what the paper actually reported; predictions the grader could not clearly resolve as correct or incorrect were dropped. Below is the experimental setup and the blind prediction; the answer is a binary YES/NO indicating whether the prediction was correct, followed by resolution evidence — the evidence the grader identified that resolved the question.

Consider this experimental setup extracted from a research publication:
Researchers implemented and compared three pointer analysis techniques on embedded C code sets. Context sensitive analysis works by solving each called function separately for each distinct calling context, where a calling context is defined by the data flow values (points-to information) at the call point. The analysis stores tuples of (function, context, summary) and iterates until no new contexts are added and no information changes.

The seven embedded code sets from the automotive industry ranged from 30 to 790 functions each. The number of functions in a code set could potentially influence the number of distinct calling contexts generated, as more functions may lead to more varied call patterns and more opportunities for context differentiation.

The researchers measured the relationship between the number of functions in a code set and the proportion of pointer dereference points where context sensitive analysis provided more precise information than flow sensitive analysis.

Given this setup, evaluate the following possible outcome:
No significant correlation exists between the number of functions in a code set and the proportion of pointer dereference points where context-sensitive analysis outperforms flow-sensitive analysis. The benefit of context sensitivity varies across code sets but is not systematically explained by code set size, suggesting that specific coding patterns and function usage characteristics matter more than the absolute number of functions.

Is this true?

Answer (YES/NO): YES